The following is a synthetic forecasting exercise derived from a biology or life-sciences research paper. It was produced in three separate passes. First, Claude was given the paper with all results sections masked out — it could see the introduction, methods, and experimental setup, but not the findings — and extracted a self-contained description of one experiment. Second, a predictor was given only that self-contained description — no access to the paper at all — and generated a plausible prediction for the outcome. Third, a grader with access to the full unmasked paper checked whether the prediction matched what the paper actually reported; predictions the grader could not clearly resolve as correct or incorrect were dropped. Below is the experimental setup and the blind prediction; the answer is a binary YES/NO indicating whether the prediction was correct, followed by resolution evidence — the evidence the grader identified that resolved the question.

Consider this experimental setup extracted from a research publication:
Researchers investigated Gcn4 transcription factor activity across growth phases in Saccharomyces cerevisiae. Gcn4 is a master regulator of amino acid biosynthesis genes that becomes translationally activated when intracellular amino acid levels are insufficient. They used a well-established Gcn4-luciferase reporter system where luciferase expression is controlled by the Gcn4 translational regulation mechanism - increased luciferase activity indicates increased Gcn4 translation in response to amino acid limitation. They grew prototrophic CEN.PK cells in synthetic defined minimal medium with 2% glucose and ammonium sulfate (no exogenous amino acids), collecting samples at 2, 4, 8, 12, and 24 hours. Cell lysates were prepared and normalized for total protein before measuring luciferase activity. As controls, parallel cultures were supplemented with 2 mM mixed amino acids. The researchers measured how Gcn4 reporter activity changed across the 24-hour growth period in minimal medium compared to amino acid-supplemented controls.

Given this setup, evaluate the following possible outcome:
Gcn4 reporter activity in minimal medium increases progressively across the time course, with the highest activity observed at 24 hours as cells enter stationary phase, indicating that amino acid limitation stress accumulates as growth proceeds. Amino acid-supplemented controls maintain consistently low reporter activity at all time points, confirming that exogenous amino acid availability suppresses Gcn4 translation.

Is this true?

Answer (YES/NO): NO